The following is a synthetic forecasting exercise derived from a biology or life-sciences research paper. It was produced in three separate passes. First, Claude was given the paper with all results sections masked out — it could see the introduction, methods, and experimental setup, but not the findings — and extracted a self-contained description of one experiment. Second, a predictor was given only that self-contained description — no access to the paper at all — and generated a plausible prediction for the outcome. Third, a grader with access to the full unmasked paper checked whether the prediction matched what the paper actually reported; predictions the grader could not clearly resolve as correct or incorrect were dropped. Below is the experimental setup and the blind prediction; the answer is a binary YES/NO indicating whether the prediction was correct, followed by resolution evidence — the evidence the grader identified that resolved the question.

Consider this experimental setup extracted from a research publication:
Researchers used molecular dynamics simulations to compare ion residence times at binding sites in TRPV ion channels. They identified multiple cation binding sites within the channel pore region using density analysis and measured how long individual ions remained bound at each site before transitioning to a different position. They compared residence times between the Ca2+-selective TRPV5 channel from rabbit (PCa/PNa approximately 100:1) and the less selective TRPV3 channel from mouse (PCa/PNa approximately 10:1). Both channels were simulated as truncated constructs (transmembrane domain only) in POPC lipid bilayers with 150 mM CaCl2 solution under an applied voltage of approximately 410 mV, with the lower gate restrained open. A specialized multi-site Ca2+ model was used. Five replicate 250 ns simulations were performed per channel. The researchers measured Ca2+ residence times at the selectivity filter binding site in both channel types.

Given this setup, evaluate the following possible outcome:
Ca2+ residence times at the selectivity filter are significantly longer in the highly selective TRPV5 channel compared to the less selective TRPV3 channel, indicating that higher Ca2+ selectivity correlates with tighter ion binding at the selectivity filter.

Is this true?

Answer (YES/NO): YES